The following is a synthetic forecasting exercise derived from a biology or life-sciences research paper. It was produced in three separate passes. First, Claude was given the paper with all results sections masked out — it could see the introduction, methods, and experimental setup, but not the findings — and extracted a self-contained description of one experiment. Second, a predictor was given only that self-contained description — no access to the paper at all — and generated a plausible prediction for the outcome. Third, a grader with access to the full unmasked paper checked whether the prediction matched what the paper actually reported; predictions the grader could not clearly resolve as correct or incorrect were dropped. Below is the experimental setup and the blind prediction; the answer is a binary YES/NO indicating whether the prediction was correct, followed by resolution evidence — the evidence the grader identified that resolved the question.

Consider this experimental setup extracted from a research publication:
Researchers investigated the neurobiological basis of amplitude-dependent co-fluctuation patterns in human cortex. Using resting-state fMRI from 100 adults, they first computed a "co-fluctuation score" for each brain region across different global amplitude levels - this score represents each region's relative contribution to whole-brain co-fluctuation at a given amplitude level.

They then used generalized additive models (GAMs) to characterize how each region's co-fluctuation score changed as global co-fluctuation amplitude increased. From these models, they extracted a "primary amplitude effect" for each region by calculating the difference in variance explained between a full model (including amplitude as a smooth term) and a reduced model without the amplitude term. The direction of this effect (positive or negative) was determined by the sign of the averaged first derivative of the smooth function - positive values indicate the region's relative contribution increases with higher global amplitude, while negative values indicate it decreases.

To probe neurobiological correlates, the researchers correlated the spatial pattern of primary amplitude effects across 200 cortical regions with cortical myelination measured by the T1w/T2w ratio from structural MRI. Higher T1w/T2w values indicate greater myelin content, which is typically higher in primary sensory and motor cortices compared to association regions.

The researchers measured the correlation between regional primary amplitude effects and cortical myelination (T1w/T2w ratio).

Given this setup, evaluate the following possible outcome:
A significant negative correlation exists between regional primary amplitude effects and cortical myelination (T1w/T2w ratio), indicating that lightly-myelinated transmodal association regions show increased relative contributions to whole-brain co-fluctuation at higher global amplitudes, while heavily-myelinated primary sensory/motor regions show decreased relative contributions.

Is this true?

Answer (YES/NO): NO